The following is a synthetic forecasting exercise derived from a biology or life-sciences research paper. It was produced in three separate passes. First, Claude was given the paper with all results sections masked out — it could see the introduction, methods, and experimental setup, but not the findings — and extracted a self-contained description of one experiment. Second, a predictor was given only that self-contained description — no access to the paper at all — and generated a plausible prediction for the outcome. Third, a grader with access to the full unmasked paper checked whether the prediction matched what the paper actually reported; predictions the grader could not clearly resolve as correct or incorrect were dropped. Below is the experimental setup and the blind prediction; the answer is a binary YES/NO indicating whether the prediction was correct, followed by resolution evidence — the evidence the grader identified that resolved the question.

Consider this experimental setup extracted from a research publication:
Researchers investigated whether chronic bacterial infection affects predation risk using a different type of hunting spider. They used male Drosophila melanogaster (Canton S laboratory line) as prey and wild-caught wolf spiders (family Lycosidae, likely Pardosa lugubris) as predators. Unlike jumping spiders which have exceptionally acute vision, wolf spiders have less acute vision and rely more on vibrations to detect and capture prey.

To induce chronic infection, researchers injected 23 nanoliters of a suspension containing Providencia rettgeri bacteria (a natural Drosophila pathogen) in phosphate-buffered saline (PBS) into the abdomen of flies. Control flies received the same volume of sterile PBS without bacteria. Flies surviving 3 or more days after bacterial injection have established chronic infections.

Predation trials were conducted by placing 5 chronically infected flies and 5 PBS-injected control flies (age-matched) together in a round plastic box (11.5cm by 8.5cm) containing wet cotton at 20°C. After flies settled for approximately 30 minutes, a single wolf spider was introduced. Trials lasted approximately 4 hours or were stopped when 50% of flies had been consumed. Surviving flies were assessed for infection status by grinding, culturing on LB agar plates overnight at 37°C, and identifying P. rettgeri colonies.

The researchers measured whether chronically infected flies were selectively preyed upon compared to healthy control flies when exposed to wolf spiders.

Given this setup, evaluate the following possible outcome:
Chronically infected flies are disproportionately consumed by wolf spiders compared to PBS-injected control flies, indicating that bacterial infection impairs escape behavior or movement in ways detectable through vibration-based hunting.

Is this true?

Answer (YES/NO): NO